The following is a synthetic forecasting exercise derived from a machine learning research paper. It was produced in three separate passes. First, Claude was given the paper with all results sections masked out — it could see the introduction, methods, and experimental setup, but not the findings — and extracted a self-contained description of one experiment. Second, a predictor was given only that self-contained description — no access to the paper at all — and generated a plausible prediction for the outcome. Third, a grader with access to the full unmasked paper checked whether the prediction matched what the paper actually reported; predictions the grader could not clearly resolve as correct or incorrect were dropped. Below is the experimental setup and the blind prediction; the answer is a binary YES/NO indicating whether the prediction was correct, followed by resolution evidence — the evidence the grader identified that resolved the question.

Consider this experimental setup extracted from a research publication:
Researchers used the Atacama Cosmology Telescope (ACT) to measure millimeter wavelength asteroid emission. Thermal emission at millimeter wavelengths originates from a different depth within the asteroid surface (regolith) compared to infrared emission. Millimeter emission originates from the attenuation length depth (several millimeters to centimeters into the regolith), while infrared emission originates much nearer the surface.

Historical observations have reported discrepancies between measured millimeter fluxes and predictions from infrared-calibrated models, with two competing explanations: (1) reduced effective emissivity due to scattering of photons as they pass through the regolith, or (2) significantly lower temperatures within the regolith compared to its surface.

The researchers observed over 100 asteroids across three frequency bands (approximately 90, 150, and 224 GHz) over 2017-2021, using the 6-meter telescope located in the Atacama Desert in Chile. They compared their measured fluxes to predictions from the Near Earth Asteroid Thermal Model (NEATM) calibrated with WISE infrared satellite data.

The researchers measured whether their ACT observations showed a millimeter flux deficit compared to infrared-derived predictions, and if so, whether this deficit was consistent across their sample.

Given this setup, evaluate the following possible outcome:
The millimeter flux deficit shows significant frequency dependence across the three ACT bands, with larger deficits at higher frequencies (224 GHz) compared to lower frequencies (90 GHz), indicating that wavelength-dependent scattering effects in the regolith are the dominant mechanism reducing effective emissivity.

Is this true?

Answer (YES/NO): NO